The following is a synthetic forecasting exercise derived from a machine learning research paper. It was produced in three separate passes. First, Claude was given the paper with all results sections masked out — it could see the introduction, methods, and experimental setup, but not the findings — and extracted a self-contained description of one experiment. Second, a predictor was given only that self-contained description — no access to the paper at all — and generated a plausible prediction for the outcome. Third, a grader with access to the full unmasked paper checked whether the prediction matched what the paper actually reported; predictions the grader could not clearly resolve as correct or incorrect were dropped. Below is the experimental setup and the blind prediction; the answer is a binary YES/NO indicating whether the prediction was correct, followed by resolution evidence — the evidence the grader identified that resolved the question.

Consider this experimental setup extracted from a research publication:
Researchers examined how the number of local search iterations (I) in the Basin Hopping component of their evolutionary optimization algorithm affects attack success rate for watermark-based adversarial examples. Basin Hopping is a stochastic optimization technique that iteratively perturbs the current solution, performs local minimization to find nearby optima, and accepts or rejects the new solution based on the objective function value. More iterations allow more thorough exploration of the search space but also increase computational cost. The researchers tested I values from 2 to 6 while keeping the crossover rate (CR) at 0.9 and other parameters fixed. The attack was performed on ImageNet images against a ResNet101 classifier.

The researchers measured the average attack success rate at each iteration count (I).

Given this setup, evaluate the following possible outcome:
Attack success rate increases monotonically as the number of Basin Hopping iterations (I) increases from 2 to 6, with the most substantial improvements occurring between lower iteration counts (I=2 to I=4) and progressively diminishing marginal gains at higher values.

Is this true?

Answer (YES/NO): NO